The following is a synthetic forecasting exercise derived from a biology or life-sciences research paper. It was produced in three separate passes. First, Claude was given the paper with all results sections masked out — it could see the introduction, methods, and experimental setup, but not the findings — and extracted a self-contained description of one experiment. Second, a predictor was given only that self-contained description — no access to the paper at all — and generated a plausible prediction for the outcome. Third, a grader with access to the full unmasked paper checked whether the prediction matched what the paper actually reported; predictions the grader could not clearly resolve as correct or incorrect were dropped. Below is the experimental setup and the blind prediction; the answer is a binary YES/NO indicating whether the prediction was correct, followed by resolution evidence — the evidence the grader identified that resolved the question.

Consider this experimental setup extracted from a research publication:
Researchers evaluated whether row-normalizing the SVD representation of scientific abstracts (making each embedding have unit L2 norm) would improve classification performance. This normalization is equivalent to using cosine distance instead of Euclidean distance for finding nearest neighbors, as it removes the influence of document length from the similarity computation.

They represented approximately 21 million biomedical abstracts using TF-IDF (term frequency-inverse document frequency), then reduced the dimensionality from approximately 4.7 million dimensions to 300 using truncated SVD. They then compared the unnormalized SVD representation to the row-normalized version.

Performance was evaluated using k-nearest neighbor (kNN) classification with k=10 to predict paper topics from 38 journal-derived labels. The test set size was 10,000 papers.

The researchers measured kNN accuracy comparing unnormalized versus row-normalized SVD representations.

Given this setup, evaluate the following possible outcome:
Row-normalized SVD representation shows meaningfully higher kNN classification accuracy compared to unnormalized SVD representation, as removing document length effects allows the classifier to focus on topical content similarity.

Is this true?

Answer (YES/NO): YES